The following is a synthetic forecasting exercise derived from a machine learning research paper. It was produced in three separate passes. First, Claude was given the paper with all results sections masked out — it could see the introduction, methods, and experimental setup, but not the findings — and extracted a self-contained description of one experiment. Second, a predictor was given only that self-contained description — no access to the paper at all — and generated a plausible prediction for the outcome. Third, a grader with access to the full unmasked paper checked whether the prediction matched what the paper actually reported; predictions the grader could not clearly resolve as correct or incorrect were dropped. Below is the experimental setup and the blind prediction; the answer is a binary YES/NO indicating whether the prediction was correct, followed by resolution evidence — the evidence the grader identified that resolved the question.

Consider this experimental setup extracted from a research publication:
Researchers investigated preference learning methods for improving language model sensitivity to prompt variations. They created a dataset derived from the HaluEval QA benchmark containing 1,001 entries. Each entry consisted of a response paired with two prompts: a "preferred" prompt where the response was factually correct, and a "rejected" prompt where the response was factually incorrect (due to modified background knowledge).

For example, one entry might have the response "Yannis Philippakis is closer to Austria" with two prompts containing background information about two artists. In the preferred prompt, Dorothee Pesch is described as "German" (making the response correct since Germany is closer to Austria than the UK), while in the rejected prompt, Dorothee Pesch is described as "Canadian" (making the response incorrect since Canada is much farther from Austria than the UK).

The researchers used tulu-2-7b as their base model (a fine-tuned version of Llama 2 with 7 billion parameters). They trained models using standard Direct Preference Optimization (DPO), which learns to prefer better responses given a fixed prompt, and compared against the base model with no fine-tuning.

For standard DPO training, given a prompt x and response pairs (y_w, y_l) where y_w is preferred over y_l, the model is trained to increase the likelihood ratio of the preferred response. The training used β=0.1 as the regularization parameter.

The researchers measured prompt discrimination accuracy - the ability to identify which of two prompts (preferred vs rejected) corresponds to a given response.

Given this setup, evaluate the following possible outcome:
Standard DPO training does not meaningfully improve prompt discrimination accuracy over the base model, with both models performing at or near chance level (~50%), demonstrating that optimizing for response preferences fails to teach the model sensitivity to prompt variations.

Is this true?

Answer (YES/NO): NO